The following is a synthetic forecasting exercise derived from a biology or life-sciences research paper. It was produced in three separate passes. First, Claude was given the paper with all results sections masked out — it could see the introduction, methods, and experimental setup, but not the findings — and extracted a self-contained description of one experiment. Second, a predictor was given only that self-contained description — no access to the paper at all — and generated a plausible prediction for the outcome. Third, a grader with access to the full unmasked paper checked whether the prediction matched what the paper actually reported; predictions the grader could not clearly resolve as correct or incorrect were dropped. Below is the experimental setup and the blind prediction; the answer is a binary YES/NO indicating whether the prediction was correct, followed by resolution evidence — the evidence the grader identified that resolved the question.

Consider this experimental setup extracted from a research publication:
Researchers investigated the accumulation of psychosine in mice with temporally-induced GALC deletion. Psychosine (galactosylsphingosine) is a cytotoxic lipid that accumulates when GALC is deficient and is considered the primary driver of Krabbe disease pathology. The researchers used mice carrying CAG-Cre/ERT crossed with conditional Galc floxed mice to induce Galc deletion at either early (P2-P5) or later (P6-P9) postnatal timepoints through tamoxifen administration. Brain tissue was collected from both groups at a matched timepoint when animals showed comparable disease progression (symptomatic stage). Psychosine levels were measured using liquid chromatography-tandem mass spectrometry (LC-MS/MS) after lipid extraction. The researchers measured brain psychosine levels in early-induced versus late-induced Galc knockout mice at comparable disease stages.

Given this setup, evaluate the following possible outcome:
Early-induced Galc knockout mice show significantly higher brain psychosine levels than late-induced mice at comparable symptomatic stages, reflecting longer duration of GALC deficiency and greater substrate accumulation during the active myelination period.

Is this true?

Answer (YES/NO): YES